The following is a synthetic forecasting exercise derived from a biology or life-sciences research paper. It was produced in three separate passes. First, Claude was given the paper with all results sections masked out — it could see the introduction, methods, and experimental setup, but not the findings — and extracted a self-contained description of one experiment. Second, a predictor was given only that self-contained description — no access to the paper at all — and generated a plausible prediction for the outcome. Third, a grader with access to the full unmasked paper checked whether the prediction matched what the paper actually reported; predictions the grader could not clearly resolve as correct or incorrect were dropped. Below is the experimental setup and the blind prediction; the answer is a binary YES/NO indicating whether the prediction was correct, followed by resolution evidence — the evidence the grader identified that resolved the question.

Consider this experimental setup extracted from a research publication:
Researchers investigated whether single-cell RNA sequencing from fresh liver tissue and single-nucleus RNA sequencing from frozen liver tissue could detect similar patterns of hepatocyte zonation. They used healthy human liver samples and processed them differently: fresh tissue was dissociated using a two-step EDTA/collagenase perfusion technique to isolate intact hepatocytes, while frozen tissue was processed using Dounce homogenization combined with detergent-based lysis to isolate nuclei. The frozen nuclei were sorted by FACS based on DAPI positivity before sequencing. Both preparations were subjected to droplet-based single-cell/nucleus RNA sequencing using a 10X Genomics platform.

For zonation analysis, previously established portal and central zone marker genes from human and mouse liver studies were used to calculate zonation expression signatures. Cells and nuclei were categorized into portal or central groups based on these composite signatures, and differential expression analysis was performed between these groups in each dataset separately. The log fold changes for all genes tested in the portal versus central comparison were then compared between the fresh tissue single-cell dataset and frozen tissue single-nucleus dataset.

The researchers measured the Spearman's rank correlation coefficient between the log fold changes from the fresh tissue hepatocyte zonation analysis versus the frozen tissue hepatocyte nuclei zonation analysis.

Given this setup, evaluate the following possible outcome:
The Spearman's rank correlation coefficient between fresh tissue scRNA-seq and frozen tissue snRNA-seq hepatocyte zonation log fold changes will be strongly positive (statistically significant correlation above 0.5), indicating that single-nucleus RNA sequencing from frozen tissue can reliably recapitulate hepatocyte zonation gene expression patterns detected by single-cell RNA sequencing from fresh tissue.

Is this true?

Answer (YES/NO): NO